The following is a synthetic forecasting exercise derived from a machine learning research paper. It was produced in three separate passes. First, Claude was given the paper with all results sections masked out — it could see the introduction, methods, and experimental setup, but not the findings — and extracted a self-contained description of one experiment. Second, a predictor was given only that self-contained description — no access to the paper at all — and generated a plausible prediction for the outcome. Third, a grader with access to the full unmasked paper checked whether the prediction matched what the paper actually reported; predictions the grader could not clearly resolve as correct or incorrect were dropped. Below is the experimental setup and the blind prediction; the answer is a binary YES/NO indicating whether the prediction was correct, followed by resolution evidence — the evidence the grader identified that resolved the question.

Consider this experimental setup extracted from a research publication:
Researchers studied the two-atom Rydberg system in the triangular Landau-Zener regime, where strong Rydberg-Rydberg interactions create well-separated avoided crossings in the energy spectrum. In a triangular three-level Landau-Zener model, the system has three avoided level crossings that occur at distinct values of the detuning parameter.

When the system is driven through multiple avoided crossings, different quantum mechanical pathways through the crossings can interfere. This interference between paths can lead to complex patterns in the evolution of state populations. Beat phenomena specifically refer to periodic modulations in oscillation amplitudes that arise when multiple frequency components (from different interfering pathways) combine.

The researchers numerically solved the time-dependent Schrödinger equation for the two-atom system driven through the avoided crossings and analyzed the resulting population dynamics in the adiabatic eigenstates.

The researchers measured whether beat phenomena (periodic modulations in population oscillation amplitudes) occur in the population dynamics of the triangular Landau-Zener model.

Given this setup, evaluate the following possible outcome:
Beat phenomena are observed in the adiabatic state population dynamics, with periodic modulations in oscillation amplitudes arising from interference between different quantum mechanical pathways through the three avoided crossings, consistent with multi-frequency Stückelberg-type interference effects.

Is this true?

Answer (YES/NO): NO